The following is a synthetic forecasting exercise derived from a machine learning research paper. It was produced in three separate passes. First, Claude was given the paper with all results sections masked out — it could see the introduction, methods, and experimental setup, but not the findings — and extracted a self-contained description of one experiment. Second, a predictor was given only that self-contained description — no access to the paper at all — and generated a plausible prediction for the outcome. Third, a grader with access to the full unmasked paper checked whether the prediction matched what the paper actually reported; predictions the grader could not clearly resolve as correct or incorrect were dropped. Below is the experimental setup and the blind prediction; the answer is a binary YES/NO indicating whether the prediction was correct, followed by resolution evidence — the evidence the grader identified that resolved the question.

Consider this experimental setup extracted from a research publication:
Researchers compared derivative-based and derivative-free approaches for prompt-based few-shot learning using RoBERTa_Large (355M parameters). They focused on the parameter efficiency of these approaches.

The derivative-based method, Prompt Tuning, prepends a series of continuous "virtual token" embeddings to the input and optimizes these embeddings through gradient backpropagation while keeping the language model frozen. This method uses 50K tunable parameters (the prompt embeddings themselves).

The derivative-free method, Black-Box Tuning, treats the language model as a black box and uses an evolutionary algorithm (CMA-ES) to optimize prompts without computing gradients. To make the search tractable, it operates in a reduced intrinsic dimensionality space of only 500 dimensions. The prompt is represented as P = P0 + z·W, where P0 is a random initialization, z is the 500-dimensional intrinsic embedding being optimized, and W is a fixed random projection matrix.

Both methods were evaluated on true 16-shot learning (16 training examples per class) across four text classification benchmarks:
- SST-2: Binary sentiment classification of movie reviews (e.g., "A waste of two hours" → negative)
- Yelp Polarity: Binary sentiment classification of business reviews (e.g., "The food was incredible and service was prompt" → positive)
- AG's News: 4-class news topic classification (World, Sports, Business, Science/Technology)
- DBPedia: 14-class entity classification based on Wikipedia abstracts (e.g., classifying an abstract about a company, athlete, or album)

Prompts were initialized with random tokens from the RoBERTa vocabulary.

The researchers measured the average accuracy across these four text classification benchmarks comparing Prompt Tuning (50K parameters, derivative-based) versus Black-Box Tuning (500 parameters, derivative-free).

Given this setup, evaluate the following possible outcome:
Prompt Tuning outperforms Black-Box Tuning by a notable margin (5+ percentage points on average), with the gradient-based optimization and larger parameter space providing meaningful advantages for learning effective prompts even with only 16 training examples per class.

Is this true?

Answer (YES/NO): NO